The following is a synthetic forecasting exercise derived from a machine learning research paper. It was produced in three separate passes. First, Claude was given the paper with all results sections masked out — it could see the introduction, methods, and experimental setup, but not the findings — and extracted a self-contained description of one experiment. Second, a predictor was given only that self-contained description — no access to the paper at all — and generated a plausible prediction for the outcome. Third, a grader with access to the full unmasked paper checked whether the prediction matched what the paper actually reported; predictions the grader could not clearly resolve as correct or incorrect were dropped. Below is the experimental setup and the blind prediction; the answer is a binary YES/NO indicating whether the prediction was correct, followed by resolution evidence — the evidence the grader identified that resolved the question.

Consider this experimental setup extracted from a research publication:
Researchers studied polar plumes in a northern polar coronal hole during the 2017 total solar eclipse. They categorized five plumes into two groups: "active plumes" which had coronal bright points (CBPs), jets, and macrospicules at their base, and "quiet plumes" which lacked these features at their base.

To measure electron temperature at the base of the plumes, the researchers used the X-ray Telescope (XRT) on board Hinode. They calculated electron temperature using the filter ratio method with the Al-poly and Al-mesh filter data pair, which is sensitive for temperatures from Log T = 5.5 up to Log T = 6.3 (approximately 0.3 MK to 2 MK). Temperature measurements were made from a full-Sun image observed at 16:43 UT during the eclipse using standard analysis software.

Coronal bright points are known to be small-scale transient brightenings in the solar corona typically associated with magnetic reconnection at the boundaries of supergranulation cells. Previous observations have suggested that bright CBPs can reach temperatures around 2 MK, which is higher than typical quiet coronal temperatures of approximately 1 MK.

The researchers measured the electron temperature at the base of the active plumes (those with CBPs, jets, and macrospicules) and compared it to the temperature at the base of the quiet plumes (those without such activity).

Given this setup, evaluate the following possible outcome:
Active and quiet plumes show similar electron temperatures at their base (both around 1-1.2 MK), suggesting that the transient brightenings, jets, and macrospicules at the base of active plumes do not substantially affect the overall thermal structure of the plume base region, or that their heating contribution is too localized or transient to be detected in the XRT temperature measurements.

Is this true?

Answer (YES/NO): NO